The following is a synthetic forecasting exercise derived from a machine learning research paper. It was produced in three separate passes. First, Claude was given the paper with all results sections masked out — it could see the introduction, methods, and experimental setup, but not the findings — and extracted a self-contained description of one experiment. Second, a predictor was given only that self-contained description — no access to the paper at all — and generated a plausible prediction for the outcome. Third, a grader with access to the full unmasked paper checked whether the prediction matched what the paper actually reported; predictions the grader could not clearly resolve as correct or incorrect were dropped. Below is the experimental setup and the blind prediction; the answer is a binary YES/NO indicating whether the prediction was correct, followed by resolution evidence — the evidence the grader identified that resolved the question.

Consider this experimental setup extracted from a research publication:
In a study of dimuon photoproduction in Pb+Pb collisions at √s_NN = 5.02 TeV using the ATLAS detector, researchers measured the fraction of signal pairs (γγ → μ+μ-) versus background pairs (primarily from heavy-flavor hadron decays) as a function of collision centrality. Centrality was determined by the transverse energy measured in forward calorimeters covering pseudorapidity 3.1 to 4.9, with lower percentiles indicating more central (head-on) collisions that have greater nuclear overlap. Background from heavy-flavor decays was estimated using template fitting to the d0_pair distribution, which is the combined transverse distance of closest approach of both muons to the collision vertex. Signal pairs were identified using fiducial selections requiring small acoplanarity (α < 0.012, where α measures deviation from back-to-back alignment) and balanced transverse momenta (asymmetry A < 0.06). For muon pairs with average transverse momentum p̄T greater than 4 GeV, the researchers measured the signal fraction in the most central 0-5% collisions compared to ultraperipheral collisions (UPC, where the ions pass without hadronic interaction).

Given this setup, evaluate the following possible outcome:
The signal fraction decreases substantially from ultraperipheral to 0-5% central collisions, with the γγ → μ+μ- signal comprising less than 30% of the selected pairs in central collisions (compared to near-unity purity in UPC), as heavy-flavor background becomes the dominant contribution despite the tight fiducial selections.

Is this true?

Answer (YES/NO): NO